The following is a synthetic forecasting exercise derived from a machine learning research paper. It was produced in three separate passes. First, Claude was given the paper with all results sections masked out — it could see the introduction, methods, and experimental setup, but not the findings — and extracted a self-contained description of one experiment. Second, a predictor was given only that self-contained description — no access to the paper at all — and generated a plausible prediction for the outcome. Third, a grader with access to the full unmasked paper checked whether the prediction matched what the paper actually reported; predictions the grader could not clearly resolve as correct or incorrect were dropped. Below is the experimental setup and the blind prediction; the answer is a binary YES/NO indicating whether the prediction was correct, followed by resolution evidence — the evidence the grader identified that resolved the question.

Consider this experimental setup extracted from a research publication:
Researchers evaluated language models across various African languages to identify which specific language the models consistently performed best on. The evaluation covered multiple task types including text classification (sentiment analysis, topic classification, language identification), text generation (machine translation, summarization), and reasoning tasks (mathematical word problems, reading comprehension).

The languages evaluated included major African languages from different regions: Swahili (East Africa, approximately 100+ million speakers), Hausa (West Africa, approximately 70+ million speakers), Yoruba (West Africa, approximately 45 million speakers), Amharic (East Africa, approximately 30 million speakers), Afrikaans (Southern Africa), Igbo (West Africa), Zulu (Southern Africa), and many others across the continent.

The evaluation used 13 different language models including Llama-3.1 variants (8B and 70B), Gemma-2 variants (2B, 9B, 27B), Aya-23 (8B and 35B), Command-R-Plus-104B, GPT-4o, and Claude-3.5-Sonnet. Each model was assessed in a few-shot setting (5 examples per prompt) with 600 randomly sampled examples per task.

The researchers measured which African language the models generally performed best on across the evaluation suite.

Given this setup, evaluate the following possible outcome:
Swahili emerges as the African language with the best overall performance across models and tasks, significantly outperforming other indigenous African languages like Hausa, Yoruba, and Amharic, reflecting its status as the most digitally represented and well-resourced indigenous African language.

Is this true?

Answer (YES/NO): NO